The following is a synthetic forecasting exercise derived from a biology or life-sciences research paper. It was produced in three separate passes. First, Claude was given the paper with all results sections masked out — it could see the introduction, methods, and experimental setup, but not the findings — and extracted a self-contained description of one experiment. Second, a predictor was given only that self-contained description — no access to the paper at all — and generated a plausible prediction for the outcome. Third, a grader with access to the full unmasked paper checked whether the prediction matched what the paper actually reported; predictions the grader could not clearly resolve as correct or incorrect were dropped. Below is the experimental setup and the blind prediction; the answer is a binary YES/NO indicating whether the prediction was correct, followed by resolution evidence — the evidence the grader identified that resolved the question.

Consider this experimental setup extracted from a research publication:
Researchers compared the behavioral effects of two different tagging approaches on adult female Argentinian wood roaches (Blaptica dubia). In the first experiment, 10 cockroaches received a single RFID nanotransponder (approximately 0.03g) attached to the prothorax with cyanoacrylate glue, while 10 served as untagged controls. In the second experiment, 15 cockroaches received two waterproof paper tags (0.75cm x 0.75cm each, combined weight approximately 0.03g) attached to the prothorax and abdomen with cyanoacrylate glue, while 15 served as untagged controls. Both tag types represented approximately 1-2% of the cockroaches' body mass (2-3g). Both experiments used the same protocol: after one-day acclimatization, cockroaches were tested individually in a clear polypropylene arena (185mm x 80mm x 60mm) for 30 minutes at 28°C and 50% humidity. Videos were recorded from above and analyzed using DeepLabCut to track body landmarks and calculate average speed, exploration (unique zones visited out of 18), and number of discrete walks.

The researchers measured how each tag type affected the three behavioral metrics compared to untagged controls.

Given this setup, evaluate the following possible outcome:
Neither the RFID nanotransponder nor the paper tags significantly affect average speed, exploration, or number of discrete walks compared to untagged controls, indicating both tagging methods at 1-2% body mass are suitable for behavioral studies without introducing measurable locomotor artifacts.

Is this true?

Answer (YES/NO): NO